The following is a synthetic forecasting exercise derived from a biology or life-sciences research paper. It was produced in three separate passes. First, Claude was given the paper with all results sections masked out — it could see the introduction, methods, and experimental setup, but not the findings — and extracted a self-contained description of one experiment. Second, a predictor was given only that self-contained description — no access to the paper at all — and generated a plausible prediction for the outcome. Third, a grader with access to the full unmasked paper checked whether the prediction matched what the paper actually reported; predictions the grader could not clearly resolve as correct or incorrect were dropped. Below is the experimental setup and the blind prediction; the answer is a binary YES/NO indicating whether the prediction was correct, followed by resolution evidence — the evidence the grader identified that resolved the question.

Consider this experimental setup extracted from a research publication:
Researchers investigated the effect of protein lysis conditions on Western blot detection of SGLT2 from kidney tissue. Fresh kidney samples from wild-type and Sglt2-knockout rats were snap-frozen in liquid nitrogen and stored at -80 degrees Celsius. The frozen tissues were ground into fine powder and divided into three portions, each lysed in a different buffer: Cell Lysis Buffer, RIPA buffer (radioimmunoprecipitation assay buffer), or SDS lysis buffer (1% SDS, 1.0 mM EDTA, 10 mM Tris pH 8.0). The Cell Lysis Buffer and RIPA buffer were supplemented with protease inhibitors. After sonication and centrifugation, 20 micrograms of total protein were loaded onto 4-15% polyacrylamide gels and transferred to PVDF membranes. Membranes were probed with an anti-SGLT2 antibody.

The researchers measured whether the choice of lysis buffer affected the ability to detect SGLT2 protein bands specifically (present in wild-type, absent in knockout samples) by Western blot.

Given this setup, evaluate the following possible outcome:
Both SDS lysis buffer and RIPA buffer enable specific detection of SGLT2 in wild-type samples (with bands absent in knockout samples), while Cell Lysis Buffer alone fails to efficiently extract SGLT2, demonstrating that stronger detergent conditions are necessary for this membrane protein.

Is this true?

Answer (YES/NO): NO